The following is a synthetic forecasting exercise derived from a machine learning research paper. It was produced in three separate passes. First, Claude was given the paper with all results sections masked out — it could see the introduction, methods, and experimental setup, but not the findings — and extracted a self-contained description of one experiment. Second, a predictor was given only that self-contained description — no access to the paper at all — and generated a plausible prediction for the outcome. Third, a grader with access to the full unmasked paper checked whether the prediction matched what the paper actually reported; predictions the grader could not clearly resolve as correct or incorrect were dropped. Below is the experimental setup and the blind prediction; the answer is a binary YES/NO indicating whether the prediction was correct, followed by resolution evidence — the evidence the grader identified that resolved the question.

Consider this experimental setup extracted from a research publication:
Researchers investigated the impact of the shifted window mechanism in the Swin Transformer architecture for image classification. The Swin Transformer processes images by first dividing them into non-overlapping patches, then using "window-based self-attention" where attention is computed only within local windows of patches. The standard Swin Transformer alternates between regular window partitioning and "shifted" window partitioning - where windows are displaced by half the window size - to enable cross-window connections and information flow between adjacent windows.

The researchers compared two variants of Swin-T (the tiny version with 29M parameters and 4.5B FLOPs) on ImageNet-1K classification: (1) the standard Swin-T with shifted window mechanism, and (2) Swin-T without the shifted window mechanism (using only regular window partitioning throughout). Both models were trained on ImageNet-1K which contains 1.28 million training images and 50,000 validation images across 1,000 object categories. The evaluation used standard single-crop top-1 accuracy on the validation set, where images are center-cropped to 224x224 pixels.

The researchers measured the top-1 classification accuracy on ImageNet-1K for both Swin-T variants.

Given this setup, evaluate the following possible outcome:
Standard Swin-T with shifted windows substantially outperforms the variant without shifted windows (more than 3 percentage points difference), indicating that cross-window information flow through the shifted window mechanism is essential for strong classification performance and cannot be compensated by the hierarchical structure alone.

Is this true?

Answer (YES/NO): NO